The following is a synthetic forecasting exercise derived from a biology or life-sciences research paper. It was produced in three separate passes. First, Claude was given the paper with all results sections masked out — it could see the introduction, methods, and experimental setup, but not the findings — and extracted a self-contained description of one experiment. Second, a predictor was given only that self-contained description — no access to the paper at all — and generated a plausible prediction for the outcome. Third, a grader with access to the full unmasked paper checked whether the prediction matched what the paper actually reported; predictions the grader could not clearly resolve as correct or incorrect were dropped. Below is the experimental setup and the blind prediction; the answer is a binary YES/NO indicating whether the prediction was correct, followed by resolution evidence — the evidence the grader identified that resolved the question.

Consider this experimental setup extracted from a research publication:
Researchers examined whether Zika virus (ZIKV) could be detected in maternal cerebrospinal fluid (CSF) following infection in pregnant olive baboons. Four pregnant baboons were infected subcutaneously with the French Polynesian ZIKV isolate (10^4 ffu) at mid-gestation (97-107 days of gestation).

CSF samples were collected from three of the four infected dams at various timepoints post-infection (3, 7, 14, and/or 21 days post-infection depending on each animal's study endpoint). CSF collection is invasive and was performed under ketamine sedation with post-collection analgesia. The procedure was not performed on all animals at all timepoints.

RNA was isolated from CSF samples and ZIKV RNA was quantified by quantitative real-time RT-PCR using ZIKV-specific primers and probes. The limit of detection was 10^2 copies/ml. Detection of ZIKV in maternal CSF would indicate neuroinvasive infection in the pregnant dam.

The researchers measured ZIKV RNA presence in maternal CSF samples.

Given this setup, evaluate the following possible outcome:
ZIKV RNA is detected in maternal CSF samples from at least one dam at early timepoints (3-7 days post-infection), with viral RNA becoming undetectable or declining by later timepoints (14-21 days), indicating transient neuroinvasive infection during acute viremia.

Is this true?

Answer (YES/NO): YES